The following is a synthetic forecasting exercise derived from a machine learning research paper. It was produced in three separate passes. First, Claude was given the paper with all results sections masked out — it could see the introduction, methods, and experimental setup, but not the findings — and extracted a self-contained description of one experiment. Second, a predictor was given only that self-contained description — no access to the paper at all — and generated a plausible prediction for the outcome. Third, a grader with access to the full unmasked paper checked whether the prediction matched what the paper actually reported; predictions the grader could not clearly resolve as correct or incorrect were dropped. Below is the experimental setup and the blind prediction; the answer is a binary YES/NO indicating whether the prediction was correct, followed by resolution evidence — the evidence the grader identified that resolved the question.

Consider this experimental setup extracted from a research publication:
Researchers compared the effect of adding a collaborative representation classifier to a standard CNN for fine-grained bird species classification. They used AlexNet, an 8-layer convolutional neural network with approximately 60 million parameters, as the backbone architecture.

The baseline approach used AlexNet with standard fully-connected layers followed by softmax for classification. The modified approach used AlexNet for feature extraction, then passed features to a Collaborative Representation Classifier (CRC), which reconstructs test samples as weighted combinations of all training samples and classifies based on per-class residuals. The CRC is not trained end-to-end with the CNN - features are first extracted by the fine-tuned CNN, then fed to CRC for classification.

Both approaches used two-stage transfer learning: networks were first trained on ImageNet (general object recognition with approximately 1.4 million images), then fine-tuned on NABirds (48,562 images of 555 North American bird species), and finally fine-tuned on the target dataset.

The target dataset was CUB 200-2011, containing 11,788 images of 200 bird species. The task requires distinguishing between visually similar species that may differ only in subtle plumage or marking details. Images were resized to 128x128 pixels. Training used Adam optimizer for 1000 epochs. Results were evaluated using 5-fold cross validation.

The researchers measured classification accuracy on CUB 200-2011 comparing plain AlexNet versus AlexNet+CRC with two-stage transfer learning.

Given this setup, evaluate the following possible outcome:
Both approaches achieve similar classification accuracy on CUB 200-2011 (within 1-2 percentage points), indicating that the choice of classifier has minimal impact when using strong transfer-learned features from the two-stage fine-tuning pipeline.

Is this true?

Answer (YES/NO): NO